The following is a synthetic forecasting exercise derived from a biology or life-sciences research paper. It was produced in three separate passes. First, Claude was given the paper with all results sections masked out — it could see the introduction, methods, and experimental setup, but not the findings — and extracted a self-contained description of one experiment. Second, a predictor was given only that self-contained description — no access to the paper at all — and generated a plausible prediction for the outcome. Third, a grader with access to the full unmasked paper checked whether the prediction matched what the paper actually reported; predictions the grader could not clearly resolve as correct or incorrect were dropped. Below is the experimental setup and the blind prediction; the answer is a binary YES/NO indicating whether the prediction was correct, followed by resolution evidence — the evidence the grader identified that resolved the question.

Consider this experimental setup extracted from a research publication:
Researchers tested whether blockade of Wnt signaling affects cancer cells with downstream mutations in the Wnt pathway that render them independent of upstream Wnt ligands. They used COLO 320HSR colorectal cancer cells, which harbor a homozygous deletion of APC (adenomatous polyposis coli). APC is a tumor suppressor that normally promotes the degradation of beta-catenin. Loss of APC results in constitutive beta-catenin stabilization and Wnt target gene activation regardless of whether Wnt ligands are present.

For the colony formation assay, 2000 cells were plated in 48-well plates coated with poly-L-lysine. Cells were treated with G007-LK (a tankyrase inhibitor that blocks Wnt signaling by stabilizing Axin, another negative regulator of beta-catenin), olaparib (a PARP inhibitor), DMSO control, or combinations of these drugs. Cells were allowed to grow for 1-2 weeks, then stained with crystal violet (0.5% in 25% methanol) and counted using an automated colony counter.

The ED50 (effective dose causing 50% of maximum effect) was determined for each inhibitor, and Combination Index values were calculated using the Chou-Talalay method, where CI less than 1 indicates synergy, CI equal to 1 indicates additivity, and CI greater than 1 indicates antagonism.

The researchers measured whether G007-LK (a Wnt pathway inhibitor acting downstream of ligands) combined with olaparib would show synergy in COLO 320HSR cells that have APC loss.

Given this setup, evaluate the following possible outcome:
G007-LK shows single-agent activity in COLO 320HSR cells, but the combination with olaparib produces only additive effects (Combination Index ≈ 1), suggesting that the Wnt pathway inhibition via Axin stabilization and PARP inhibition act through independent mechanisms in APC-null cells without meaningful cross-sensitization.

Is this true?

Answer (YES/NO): NO